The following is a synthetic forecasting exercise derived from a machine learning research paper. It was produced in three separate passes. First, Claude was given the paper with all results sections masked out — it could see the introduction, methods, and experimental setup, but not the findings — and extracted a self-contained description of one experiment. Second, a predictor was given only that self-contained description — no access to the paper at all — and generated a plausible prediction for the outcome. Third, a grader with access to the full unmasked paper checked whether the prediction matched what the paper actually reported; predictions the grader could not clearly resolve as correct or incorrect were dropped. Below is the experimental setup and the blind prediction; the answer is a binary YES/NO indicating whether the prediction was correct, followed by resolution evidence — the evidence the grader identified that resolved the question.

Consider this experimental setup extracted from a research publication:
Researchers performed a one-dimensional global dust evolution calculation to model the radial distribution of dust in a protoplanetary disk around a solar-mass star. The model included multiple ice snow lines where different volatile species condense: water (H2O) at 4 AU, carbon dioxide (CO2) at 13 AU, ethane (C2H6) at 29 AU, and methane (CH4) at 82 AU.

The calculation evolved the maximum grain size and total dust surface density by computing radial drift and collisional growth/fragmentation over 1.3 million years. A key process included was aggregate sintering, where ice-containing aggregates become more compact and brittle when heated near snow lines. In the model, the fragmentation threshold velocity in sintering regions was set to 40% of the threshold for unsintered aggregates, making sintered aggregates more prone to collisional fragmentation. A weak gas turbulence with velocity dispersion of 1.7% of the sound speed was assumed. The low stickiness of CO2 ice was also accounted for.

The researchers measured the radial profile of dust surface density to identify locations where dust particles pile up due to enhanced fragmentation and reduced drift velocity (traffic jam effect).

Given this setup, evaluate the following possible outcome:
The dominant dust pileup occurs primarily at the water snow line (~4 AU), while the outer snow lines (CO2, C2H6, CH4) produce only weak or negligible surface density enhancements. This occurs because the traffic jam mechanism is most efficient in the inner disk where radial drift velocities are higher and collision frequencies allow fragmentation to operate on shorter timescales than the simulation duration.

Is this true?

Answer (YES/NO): NO